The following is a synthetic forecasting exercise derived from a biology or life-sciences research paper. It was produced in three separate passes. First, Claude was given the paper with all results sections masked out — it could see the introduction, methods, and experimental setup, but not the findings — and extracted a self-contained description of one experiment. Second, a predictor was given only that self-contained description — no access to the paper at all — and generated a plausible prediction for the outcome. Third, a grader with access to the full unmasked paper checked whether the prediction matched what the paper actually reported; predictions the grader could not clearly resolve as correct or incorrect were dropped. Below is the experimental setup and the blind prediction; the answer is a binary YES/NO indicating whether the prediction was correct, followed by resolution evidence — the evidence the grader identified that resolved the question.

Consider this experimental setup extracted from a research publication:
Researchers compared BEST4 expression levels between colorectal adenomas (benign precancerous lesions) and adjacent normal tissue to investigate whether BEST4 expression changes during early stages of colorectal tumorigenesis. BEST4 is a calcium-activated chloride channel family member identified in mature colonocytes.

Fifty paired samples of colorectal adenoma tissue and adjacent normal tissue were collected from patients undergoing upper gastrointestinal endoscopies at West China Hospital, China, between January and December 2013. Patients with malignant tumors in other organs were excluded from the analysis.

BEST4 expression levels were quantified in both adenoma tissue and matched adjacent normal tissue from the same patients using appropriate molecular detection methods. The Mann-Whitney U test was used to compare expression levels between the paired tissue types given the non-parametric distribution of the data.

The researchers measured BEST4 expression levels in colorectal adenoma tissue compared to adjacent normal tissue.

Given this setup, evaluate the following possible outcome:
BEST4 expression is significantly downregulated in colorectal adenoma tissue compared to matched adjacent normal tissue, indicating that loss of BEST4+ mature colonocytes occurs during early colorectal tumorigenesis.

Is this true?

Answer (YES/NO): YES